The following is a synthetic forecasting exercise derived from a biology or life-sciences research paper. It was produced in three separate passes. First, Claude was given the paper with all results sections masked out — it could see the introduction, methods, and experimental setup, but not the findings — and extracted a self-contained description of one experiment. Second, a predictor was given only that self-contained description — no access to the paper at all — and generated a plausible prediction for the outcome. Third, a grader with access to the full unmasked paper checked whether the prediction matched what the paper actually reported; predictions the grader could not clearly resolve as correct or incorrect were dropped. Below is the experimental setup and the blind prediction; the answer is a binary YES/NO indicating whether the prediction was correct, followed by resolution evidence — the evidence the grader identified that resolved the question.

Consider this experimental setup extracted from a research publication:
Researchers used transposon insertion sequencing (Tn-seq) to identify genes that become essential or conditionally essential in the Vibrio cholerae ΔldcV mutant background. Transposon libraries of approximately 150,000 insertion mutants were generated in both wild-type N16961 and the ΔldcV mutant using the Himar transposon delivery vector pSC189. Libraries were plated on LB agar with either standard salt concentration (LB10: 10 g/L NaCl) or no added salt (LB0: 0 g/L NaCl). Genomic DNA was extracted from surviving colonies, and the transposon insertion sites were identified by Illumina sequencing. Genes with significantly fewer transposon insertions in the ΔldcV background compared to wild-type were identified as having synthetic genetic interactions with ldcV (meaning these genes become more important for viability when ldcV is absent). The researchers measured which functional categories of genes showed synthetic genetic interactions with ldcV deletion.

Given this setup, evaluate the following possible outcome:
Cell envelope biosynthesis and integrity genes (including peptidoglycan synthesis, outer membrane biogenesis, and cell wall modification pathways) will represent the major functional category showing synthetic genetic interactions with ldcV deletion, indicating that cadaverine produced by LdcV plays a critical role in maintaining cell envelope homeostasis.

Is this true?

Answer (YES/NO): NO